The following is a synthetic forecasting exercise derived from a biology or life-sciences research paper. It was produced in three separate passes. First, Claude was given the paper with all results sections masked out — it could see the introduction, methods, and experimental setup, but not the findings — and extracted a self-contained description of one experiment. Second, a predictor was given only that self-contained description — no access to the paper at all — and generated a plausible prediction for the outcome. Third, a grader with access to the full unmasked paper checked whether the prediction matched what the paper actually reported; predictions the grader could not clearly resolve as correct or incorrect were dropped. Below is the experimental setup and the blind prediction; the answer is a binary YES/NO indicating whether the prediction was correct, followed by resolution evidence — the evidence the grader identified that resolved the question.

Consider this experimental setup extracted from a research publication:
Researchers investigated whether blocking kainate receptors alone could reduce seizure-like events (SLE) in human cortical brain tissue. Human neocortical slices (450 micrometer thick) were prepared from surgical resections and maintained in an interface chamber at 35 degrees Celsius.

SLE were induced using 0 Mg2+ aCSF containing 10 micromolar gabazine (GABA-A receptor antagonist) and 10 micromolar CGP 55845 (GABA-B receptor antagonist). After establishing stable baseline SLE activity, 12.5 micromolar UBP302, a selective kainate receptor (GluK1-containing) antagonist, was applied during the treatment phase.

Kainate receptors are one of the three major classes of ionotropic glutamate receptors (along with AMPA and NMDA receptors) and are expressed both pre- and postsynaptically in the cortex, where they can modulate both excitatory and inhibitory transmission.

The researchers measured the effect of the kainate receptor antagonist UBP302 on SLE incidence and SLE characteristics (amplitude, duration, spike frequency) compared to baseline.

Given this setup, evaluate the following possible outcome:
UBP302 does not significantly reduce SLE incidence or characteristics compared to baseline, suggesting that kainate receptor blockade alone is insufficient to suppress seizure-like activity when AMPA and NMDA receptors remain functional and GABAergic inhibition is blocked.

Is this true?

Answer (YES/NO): YES